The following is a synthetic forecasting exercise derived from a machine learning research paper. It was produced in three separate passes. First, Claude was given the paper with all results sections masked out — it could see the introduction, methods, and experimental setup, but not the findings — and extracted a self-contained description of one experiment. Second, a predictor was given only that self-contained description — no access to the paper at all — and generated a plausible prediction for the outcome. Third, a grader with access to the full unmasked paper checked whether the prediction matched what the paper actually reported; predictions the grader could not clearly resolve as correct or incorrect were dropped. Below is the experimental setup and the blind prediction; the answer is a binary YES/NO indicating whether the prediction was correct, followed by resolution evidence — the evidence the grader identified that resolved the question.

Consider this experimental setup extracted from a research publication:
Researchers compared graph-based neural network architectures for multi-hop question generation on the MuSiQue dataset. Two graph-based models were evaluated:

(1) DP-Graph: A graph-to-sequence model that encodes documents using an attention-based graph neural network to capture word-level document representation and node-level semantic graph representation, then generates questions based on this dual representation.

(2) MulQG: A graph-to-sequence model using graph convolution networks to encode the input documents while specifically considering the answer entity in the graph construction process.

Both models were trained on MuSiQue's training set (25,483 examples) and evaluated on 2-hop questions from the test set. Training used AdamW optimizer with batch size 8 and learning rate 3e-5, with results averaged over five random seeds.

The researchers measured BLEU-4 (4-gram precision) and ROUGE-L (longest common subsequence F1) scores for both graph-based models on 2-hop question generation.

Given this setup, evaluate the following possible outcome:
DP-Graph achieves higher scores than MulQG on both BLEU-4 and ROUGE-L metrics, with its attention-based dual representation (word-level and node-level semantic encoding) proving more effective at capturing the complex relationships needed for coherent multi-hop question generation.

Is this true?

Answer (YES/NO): NO